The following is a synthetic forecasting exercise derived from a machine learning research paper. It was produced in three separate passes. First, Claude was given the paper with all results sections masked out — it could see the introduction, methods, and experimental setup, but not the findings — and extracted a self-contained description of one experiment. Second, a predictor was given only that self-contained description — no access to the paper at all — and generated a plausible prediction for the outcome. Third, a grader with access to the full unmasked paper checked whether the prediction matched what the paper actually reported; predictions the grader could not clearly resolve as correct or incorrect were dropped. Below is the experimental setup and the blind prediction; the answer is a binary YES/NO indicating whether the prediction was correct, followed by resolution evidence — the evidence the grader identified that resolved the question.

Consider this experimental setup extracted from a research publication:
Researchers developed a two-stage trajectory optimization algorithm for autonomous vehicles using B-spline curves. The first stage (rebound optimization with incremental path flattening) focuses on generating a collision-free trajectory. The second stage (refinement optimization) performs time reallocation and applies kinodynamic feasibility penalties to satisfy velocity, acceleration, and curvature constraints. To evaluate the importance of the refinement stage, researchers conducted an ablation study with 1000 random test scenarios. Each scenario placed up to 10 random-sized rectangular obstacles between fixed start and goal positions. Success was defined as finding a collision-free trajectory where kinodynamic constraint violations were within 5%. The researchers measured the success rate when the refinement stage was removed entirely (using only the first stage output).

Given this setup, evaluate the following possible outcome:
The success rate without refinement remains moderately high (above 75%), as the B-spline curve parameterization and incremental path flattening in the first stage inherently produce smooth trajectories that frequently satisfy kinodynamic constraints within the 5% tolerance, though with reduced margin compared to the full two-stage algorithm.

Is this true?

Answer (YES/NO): NO